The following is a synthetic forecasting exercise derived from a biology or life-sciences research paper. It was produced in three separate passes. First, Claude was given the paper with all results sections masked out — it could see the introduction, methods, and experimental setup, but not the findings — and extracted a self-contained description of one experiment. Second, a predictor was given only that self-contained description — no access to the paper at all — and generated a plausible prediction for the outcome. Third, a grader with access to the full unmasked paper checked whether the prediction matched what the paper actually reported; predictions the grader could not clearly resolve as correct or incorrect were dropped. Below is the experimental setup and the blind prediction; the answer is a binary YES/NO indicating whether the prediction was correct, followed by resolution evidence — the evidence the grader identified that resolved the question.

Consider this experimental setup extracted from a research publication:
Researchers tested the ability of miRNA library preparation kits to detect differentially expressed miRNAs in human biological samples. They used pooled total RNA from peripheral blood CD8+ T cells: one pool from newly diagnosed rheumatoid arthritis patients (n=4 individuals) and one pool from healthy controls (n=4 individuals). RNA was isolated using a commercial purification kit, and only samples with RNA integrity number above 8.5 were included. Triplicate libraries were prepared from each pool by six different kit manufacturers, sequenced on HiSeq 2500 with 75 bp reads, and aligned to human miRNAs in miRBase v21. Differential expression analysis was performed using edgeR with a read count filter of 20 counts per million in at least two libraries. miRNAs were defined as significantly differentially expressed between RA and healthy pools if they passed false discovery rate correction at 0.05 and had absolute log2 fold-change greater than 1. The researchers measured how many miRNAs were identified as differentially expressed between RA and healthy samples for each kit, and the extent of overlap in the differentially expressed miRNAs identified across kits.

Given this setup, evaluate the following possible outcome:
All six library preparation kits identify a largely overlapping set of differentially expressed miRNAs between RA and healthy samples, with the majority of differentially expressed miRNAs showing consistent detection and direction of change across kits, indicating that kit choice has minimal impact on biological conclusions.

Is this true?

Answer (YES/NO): NO